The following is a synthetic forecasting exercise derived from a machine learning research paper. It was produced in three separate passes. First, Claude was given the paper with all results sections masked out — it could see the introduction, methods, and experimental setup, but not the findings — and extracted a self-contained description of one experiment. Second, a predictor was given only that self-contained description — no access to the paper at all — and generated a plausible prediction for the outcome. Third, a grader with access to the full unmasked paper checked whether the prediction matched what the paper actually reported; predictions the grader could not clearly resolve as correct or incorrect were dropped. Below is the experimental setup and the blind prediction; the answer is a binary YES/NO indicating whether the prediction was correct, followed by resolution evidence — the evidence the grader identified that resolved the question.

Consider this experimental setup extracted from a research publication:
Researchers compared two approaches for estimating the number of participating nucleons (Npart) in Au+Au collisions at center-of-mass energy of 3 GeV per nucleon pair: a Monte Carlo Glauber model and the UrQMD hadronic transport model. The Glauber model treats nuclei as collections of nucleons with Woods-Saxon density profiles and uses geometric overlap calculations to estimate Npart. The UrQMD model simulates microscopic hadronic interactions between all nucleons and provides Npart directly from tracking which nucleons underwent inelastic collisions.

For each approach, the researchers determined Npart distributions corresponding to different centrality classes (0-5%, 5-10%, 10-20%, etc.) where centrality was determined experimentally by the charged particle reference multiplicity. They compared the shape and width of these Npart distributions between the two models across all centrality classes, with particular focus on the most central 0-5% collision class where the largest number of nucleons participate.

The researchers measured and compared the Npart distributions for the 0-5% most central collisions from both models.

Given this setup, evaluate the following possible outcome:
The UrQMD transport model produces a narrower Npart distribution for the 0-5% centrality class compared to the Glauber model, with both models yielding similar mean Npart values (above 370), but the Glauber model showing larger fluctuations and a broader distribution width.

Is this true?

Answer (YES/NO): NO